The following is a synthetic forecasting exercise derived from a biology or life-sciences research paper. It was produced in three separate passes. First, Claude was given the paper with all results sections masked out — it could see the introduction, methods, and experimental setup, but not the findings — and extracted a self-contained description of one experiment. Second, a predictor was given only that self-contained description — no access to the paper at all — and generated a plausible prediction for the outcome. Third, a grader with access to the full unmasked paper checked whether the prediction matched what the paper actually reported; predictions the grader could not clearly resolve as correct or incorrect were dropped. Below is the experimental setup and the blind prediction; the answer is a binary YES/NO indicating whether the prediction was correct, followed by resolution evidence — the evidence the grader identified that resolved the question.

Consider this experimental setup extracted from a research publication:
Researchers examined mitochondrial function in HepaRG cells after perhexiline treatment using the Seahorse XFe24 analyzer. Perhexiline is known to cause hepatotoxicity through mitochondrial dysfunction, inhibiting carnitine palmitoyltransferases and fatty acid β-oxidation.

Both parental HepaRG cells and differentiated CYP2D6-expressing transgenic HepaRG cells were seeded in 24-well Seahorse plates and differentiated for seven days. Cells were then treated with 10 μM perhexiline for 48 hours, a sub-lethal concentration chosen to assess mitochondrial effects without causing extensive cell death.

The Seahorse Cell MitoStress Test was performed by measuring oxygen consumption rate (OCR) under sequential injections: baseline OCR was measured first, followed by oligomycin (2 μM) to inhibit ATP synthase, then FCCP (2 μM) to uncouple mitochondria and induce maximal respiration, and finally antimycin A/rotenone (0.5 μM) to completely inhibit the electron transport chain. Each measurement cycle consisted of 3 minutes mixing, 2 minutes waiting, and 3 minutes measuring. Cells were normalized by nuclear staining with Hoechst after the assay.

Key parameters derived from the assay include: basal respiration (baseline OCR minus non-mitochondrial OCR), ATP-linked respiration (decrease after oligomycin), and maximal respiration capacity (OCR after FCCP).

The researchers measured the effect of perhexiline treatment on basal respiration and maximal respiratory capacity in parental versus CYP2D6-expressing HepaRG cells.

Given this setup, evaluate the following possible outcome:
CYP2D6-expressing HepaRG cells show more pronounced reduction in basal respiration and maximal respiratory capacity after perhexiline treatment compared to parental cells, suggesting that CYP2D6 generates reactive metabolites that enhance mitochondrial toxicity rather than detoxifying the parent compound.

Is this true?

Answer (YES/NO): NO